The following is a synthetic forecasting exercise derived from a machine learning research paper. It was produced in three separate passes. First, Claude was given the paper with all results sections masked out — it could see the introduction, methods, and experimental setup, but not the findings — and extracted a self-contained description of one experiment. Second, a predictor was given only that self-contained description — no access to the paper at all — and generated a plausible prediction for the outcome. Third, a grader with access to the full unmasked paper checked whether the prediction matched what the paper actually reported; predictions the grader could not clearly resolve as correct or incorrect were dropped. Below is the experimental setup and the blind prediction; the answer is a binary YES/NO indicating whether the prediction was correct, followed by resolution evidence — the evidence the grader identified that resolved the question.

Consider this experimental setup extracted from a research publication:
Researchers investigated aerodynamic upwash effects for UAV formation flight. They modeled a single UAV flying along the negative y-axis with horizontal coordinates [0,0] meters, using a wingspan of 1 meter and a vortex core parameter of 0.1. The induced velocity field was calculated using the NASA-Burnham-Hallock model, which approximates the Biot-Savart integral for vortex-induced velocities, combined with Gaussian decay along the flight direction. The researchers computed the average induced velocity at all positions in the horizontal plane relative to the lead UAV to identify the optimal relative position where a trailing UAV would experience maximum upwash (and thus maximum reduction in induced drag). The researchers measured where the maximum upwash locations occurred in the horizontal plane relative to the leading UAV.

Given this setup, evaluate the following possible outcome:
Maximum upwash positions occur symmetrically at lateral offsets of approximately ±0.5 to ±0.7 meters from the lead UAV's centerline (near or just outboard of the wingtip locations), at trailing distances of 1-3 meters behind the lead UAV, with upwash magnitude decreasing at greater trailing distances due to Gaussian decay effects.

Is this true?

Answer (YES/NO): NO